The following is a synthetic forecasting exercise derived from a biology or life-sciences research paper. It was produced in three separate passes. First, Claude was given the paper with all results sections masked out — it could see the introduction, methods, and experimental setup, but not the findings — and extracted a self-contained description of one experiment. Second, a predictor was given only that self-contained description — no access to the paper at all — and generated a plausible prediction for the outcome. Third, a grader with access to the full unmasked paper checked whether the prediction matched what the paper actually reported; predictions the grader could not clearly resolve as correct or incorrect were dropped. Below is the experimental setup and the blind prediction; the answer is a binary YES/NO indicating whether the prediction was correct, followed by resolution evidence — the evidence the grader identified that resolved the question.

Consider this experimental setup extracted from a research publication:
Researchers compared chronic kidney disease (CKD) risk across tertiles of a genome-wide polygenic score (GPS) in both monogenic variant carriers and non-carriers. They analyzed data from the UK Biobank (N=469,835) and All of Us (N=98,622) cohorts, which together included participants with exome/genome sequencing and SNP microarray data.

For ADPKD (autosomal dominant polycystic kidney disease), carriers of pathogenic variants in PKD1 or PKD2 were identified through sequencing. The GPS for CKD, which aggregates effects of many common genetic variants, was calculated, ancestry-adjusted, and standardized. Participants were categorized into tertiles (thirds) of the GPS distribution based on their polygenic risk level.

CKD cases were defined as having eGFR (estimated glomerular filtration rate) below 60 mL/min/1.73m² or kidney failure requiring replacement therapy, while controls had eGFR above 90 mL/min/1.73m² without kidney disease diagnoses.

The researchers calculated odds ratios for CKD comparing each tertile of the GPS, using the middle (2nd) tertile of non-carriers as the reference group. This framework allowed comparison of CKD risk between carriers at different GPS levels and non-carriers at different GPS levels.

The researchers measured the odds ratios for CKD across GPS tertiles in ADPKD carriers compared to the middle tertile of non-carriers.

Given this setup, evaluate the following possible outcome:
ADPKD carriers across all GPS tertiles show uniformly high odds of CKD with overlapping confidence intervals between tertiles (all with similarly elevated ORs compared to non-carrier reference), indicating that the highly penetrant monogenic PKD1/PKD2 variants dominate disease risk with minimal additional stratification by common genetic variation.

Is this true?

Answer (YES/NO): NO